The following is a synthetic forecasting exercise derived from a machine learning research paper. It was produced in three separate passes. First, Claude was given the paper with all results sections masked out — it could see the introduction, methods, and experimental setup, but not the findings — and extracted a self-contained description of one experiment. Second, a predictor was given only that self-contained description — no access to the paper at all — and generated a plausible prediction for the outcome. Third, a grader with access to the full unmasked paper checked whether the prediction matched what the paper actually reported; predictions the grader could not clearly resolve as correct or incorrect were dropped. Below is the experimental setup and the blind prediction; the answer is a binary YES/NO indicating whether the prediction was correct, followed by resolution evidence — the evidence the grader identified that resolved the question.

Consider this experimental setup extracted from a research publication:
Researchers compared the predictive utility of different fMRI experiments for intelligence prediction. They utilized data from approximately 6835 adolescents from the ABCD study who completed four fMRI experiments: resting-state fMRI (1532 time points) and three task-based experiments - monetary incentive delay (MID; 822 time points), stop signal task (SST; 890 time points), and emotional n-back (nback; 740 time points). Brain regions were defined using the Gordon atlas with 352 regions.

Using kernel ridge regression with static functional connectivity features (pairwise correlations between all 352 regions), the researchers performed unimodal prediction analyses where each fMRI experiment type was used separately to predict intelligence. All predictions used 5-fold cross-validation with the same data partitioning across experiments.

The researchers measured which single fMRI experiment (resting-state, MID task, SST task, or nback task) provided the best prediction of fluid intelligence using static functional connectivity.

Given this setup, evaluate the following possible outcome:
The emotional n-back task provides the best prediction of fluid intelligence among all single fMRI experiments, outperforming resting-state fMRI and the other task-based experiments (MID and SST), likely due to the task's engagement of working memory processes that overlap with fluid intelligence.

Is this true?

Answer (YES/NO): YES